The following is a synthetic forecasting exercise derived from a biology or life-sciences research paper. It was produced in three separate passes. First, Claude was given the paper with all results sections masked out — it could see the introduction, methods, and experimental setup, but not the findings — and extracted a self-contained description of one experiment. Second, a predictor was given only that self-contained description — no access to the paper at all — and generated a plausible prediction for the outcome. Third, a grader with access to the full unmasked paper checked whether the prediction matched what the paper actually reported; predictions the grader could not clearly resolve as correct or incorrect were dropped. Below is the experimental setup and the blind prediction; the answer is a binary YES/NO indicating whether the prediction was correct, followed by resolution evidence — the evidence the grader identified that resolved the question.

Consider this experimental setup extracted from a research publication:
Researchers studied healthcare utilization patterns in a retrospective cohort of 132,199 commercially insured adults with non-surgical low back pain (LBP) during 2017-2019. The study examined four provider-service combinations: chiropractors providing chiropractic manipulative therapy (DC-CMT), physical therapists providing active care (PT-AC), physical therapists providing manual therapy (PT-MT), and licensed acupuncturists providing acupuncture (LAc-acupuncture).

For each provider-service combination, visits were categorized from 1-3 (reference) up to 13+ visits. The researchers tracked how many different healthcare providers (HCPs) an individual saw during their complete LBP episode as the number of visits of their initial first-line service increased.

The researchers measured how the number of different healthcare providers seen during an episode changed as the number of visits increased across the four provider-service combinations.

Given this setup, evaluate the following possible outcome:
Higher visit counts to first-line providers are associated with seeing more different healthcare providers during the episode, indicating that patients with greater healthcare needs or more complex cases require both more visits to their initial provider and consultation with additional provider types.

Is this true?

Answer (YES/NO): NO